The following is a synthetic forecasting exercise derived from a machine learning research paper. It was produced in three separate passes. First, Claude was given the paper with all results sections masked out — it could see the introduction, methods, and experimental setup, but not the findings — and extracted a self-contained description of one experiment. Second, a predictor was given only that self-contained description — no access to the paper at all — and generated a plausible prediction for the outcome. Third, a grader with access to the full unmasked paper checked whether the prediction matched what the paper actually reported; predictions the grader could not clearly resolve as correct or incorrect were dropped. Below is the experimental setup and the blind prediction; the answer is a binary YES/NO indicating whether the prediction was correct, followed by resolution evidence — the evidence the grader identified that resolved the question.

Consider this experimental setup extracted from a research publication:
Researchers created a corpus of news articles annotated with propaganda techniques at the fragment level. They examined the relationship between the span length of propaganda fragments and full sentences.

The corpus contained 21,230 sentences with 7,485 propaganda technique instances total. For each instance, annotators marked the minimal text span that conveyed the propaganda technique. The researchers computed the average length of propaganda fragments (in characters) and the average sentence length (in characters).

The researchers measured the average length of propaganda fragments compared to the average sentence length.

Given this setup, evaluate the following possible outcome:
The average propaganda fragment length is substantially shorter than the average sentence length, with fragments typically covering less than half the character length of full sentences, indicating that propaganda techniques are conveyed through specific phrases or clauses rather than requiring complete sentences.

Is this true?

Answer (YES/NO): YES